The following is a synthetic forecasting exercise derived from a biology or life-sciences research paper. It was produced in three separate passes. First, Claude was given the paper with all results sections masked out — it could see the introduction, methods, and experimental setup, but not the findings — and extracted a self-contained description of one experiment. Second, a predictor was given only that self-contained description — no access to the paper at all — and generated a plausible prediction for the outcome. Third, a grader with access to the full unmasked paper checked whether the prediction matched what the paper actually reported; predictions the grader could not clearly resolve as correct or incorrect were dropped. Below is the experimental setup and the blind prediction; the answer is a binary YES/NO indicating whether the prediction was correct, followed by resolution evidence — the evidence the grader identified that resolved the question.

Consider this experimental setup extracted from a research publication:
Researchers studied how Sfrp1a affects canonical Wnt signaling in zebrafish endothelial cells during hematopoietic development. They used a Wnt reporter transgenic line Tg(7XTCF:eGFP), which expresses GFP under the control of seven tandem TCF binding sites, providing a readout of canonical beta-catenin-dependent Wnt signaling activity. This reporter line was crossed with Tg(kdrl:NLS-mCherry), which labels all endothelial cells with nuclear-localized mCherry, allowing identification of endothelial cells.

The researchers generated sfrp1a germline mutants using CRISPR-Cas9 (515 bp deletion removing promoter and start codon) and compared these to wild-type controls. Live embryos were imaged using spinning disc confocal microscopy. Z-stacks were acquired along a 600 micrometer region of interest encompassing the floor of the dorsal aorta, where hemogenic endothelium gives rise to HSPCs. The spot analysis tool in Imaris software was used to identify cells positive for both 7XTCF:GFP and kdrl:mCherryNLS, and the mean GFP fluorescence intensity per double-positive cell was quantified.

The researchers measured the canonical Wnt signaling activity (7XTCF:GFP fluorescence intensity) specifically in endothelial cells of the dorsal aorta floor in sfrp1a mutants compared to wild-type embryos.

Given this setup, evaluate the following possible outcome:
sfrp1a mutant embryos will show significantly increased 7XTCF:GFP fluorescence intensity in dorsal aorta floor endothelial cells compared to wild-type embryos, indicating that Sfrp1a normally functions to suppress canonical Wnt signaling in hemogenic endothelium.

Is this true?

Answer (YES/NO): YES